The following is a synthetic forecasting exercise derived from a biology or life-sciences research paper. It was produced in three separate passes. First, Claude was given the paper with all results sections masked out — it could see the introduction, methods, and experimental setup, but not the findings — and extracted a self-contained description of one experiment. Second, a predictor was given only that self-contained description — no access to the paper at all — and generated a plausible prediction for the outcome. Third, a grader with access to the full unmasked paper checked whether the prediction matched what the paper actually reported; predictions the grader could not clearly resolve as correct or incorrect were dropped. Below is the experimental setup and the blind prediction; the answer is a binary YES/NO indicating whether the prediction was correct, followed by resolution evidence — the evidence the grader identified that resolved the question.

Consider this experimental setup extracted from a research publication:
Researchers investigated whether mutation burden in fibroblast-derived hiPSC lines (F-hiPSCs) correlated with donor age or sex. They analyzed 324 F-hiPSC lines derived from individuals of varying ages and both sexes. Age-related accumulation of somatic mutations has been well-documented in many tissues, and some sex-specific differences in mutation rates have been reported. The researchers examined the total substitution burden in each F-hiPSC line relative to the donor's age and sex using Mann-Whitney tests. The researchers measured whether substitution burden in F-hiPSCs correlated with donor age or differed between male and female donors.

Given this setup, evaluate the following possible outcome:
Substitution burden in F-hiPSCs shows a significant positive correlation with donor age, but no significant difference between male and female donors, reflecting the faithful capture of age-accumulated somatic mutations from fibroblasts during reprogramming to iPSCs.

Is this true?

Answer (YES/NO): NO